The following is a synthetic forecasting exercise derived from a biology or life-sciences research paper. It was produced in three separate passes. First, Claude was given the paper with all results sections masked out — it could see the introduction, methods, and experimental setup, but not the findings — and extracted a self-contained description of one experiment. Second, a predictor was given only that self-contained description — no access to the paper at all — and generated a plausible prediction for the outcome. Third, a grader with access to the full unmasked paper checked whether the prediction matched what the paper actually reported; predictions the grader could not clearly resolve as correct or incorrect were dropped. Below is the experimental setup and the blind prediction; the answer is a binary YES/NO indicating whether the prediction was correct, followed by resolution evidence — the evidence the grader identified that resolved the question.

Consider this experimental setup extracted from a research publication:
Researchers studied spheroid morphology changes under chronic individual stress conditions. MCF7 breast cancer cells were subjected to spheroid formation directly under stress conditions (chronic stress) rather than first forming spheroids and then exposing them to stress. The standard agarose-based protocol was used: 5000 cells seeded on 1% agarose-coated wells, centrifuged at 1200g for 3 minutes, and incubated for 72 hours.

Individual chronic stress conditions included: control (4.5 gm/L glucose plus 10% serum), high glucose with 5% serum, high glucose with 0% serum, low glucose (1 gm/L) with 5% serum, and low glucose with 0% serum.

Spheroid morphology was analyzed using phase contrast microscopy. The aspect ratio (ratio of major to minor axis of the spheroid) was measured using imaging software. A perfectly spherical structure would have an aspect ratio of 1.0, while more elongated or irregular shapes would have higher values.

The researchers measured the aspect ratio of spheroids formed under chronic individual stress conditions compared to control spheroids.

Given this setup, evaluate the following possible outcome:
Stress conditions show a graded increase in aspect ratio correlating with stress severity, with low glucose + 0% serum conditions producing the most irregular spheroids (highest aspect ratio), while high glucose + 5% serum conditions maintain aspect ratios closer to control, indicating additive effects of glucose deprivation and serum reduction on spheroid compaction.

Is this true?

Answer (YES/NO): NO